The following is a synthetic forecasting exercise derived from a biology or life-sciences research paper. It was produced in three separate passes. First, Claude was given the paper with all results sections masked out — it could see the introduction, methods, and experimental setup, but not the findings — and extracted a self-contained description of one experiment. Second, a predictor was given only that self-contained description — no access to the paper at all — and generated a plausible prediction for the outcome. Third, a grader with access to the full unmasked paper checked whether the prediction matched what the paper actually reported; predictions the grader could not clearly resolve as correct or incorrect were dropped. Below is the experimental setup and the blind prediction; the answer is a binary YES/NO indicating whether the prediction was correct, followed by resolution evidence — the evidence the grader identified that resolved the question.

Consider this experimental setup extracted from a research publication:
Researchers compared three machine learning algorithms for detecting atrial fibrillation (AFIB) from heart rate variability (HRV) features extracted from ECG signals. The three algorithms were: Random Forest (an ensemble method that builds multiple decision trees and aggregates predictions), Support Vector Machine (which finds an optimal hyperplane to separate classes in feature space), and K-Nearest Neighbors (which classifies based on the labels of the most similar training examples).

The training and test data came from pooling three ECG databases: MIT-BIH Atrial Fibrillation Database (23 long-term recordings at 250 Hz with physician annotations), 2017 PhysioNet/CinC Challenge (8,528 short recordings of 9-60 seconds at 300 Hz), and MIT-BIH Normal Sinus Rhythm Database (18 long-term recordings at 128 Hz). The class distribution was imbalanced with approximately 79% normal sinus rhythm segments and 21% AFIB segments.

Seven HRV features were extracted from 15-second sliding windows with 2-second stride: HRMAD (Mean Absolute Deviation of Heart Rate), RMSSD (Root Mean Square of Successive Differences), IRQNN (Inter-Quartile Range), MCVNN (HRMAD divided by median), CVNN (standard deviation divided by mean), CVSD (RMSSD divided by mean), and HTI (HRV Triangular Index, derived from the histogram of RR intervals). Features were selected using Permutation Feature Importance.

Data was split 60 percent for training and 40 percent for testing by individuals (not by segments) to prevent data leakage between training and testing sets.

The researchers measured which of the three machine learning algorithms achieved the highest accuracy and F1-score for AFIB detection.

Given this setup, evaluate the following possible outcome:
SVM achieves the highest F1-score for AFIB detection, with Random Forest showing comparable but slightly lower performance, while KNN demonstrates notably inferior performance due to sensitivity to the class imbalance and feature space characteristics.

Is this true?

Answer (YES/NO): NO